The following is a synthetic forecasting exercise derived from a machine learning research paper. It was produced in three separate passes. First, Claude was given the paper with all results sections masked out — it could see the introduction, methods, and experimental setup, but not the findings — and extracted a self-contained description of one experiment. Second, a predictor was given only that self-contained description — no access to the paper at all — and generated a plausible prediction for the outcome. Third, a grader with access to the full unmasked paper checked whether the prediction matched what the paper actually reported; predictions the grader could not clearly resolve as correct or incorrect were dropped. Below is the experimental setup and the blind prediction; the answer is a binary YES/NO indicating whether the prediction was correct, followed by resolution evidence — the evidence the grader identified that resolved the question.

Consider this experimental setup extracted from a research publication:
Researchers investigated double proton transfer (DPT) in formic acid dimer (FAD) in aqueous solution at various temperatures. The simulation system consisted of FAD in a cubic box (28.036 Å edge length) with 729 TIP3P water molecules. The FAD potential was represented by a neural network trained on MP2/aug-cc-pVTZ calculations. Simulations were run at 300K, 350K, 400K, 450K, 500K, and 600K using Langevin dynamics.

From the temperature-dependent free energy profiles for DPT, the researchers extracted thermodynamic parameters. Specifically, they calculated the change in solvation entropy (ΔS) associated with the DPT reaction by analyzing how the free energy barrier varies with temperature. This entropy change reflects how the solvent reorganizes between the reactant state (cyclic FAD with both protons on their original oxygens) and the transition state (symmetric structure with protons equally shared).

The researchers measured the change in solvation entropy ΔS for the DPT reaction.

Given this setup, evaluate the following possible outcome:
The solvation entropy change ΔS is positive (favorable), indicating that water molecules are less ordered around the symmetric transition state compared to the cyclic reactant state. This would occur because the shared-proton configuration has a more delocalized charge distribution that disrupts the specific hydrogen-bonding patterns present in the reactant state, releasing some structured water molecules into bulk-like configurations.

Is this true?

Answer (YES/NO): NO